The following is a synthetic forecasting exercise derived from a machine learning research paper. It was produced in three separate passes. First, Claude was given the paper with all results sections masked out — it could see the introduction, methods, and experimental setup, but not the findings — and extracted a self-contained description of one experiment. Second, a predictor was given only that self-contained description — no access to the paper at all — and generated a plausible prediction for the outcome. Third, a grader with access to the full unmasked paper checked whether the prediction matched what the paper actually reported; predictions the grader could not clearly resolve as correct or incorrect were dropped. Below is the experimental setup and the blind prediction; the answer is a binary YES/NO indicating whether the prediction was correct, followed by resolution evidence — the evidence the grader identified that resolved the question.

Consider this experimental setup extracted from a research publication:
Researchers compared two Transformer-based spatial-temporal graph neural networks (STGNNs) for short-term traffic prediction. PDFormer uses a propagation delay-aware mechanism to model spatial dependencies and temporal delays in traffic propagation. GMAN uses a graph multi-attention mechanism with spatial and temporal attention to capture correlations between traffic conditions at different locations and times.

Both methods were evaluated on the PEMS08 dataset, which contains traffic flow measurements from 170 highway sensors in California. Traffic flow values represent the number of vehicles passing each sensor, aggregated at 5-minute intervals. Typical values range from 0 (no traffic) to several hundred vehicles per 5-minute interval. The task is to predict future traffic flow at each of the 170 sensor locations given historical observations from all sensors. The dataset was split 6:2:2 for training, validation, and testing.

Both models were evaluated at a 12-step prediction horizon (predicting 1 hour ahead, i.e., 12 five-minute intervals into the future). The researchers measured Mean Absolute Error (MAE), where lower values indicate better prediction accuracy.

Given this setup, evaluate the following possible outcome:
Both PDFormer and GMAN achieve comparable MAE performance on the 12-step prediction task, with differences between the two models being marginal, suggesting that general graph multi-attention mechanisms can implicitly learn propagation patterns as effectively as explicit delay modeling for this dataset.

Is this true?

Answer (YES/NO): NO